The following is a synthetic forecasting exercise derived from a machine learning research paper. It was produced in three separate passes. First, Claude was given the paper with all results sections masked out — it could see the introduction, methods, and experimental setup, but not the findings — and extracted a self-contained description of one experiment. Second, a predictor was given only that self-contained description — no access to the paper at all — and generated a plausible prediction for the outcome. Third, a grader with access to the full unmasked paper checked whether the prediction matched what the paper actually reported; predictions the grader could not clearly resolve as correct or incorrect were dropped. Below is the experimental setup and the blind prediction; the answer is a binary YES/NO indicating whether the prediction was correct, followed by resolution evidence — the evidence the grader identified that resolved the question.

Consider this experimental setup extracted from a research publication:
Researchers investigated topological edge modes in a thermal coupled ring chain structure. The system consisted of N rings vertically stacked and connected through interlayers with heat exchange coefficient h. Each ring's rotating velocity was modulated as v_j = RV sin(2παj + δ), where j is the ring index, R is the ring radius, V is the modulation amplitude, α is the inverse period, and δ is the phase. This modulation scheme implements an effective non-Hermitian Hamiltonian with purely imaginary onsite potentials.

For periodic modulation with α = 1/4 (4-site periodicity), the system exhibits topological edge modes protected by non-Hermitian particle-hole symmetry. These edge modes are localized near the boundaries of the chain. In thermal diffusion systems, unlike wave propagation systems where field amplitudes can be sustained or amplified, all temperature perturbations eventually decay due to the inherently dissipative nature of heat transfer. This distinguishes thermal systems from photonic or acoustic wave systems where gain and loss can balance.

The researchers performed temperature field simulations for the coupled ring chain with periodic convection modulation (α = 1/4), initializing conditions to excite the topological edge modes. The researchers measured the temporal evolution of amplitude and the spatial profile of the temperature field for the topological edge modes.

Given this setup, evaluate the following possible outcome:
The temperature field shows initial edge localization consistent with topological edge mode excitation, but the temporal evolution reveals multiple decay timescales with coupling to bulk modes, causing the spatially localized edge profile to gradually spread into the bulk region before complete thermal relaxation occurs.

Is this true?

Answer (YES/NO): NO